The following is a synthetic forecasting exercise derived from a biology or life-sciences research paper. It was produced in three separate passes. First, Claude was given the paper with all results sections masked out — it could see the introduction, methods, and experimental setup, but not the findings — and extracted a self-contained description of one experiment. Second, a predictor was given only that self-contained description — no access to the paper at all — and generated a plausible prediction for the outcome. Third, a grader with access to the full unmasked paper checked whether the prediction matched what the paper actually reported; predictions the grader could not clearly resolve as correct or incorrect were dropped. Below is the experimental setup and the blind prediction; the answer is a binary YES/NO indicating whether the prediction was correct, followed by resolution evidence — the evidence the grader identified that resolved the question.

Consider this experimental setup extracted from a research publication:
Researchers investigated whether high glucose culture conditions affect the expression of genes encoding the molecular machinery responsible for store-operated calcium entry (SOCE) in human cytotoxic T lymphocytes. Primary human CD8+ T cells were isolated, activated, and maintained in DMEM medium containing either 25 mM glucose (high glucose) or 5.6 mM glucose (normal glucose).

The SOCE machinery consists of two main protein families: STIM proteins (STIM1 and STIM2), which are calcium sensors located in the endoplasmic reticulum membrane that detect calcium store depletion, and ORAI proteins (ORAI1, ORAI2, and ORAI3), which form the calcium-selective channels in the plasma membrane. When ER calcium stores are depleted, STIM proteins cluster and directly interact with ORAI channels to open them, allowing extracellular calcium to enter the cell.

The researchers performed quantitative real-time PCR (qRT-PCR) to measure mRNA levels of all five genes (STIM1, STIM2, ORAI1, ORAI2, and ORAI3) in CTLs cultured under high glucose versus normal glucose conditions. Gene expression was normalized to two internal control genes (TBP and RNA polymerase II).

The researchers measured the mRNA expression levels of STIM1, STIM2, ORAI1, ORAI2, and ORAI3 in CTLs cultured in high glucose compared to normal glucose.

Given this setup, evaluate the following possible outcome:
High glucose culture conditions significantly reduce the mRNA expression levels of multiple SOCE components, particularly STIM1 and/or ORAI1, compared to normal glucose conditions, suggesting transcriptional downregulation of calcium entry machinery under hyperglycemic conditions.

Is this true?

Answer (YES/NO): NO